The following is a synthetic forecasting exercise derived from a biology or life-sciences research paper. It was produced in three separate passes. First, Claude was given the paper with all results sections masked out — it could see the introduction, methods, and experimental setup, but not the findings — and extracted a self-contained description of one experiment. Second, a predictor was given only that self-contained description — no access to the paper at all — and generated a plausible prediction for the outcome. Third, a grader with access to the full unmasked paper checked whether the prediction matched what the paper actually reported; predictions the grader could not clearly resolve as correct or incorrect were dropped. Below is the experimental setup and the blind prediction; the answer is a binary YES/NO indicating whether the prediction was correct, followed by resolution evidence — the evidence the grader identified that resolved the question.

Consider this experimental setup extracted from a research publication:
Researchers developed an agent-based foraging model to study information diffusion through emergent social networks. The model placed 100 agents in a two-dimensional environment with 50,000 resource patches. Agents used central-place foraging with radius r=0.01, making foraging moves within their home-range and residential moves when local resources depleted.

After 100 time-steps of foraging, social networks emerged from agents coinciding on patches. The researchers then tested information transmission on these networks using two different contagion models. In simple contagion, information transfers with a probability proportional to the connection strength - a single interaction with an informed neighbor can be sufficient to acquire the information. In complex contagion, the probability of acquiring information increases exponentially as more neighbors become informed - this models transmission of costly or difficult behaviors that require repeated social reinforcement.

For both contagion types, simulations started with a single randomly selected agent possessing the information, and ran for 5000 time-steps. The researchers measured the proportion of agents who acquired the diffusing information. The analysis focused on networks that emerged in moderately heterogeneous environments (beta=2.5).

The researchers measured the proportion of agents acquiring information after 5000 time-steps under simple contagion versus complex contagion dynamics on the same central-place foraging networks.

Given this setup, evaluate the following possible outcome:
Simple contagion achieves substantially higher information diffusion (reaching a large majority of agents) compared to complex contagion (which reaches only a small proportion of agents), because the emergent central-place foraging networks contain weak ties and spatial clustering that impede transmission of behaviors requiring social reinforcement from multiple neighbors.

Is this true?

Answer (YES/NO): NO